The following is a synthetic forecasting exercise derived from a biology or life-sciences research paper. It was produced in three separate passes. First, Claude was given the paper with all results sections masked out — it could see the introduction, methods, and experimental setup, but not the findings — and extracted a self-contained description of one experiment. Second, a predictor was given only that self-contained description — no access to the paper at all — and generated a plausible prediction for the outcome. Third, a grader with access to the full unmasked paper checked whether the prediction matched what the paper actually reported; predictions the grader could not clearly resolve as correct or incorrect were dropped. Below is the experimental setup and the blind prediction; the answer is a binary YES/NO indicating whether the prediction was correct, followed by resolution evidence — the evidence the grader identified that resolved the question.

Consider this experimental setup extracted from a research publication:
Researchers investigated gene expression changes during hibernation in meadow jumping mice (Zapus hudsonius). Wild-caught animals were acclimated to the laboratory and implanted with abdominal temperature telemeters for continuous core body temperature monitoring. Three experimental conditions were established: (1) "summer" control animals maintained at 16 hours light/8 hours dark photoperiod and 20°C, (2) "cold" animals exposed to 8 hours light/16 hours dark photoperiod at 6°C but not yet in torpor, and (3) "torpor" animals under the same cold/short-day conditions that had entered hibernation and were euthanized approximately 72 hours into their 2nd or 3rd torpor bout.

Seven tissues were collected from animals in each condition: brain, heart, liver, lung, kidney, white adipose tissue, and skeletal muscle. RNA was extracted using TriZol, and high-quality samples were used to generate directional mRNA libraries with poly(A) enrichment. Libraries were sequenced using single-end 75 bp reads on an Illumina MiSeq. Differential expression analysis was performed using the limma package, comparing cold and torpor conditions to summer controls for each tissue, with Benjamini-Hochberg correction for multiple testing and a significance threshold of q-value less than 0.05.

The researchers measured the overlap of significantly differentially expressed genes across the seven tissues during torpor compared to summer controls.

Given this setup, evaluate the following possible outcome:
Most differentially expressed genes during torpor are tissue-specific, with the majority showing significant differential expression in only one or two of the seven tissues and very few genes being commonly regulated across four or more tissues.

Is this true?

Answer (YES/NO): YES